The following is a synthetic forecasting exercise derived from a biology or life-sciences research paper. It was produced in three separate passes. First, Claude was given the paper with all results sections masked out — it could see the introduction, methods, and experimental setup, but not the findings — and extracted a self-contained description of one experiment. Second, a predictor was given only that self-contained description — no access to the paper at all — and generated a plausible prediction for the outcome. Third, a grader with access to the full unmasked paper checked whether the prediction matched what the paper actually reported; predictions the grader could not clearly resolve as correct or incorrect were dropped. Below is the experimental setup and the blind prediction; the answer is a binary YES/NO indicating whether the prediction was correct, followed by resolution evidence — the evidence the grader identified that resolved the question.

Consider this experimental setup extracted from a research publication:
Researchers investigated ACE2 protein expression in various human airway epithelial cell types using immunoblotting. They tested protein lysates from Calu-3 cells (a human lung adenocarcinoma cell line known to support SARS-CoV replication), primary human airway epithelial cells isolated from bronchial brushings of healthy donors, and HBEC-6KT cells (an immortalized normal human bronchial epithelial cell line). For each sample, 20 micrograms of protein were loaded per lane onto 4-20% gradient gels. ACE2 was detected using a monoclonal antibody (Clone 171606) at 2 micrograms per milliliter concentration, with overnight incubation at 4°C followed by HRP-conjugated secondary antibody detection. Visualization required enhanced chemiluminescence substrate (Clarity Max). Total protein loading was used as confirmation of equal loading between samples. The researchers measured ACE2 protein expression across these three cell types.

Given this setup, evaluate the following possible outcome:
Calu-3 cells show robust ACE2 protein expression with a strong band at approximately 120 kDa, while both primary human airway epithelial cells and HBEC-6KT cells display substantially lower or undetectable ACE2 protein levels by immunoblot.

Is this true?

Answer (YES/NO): NO